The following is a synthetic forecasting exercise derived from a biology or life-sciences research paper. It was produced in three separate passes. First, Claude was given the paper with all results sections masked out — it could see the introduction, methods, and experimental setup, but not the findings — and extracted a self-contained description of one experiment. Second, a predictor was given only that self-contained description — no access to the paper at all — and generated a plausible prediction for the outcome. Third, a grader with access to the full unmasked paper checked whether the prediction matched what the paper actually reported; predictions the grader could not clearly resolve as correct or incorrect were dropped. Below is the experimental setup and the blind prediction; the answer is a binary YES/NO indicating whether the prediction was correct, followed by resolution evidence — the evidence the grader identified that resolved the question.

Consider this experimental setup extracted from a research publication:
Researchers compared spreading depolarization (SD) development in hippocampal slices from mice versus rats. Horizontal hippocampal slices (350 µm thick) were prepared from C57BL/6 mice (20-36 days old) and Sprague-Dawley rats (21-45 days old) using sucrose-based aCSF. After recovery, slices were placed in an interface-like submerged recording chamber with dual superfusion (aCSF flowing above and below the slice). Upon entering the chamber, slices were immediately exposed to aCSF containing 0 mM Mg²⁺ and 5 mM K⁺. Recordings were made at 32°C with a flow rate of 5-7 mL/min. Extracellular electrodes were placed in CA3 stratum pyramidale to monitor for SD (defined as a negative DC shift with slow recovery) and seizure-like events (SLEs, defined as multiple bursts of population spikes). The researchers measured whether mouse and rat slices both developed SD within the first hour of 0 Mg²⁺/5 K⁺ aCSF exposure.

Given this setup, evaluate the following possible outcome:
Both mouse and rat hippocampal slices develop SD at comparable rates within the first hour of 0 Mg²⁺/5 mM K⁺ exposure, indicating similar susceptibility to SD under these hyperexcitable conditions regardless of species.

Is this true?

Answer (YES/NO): NO